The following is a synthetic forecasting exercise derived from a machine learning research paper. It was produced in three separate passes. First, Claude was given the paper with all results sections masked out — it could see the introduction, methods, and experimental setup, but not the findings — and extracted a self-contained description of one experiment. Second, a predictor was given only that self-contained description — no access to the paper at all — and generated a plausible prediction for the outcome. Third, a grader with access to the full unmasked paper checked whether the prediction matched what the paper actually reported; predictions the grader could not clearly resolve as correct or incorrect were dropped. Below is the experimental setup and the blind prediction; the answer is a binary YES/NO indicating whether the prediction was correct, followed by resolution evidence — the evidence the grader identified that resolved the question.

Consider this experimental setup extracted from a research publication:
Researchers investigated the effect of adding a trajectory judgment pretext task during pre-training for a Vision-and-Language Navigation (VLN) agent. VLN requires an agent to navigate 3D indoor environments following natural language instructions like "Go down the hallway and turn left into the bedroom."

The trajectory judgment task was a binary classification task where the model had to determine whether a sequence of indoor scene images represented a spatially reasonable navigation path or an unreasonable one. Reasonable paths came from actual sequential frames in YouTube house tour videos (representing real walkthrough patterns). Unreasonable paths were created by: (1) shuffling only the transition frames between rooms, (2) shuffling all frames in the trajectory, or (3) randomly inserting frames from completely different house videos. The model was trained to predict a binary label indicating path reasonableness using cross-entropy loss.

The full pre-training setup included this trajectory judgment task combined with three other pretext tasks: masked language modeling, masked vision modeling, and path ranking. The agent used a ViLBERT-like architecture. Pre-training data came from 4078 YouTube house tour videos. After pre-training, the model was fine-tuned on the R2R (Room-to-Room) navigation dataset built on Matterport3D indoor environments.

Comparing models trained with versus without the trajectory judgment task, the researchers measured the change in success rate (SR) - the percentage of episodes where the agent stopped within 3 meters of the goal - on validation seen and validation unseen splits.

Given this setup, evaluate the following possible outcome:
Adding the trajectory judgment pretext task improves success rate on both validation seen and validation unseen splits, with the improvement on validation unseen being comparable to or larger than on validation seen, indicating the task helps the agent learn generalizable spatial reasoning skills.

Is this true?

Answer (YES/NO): NO